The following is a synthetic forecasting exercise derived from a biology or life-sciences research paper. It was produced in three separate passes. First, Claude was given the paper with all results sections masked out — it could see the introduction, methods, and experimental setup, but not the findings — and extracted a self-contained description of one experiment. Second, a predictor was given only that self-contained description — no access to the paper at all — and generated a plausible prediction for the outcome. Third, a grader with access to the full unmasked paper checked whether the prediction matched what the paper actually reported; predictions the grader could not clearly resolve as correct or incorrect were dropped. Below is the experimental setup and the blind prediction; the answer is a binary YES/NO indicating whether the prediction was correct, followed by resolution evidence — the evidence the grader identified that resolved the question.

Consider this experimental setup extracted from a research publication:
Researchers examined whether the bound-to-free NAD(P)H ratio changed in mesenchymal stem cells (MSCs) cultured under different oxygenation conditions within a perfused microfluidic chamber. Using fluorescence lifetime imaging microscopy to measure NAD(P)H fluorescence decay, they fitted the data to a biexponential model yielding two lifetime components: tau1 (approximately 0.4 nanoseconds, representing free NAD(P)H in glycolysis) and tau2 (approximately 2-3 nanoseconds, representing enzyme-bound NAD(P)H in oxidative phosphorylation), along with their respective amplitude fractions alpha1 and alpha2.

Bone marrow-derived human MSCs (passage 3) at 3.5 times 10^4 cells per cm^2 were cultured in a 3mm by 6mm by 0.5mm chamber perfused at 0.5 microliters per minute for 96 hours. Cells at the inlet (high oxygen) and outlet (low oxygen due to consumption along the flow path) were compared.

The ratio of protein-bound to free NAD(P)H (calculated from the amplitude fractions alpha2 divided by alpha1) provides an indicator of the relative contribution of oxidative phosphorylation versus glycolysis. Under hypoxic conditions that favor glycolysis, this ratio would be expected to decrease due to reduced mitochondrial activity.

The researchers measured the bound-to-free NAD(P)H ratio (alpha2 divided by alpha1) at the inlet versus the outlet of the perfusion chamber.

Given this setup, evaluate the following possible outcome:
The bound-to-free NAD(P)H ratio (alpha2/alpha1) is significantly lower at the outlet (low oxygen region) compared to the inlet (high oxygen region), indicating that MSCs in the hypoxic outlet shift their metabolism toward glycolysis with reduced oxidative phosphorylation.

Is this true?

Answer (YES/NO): YES